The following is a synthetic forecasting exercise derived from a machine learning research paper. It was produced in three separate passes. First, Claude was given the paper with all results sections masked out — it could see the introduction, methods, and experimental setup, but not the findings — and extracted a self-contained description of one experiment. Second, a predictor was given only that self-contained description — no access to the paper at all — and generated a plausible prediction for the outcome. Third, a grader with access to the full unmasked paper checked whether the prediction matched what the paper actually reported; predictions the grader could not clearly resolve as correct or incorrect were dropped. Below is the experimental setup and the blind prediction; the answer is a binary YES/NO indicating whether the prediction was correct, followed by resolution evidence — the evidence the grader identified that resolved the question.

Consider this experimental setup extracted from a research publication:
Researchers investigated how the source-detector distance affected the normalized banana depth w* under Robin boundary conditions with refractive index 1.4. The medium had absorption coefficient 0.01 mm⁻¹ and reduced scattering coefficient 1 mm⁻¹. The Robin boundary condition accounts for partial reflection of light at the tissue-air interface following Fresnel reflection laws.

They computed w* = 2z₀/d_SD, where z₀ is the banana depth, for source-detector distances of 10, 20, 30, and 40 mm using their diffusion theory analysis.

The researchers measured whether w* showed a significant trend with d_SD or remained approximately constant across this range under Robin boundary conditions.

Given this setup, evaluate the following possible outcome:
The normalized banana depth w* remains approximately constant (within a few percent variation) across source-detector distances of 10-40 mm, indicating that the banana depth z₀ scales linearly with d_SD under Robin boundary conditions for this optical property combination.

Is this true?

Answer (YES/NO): YES